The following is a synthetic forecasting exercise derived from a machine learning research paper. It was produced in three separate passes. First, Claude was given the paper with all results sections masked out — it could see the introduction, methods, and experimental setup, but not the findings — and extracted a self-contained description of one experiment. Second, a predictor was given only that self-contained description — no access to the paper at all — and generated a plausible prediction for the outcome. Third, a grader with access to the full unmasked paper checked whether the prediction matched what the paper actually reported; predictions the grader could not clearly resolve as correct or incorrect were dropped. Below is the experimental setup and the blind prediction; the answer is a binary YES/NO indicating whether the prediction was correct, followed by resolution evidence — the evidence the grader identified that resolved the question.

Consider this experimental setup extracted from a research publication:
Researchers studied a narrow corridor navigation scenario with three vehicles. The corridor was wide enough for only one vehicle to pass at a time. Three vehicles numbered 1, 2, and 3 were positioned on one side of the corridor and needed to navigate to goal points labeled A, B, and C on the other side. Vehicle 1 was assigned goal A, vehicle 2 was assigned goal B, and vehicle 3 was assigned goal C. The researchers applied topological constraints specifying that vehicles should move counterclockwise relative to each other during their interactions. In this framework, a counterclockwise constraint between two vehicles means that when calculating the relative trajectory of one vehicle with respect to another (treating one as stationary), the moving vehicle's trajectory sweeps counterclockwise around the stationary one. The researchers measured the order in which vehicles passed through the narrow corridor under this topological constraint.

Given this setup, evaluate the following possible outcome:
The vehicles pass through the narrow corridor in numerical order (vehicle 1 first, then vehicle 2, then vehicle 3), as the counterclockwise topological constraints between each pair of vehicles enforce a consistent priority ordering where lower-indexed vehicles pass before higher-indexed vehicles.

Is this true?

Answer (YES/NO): YES